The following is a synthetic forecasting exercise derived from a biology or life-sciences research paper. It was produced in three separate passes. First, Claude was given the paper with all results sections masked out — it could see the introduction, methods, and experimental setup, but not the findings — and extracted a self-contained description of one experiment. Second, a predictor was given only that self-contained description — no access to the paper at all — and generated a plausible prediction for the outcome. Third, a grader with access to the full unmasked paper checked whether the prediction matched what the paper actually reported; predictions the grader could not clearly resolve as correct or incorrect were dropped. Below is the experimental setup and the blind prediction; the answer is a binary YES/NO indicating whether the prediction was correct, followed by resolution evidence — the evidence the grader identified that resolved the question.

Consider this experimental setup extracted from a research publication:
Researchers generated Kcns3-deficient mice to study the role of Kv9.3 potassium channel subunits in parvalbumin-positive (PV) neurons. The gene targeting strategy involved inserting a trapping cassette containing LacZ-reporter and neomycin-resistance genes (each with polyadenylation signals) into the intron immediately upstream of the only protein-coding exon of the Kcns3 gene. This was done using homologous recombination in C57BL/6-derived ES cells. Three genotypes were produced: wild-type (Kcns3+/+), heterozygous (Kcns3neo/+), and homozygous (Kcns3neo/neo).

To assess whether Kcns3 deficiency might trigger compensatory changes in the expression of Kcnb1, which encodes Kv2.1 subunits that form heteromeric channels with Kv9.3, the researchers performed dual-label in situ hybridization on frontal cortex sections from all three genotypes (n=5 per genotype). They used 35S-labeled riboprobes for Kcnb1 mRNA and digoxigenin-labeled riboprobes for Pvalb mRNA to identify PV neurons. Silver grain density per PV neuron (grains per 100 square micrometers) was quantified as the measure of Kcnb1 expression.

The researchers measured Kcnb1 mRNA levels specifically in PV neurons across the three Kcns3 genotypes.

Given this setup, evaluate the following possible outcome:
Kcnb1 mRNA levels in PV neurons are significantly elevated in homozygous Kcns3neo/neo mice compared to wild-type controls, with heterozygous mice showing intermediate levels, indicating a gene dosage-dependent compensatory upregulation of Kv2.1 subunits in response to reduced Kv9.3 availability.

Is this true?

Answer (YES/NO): NO